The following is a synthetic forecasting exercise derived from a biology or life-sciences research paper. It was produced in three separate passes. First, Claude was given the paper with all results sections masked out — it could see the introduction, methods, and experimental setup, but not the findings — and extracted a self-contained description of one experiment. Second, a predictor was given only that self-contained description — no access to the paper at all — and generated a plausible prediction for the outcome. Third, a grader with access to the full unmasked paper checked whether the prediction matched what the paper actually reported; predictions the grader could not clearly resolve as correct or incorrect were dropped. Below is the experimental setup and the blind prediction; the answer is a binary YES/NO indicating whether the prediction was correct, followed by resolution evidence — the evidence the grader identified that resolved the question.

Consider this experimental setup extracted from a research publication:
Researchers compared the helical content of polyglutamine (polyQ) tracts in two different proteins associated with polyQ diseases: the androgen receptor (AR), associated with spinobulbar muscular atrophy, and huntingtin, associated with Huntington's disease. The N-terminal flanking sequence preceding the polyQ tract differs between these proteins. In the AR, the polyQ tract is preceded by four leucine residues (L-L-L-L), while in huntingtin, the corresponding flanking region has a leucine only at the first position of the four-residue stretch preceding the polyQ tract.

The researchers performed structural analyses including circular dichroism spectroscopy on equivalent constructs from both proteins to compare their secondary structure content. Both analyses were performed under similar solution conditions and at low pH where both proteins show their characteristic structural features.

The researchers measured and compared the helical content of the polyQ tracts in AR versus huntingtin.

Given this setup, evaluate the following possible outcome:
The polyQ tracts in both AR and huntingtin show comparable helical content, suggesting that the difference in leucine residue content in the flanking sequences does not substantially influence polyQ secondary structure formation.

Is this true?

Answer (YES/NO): NO